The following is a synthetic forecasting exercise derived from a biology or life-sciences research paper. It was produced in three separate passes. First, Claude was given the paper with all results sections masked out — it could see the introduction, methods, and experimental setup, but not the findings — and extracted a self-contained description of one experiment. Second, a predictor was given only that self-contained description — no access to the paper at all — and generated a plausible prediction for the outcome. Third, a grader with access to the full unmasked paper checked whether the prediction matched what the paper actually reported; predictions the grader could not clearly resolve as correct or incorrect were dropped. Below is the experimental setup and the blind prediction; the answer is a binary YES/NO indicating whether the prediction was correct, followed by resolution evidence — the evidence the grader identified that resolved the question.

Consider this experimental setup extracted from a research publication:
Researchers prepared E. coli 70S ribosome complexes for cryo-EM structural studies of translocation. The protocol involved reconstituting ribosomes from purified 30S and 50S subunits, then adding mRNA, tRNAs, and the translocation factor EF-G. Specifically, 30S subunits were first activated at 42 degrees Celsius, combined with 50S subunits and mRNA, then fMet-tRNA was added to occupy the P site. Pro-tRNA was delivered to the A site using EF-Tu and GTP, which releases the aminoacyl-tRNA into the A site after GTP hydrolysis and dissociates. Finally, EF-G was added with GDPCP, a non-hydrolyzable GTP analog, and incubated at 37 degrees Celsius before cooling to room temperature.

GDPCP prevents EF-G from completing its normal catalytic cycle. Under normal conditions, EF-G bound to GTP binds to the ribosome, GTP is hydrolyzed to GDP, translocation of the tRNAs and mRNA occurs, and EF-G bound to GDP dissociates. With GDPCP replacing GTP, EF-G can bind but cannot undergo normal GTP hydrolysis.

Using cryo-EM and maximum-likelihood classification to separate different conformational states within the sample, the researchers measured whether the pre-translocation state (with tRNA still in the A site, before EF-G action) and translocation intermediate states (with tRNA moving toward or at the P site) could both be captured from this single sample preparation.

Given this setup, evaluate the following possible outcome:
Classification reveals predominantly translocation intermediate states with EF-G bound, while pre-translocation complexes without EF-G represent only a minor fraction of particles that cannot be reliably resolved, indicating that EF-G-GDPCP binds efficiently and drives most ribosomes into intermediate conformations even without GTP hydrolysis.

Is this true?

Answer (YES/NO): NO